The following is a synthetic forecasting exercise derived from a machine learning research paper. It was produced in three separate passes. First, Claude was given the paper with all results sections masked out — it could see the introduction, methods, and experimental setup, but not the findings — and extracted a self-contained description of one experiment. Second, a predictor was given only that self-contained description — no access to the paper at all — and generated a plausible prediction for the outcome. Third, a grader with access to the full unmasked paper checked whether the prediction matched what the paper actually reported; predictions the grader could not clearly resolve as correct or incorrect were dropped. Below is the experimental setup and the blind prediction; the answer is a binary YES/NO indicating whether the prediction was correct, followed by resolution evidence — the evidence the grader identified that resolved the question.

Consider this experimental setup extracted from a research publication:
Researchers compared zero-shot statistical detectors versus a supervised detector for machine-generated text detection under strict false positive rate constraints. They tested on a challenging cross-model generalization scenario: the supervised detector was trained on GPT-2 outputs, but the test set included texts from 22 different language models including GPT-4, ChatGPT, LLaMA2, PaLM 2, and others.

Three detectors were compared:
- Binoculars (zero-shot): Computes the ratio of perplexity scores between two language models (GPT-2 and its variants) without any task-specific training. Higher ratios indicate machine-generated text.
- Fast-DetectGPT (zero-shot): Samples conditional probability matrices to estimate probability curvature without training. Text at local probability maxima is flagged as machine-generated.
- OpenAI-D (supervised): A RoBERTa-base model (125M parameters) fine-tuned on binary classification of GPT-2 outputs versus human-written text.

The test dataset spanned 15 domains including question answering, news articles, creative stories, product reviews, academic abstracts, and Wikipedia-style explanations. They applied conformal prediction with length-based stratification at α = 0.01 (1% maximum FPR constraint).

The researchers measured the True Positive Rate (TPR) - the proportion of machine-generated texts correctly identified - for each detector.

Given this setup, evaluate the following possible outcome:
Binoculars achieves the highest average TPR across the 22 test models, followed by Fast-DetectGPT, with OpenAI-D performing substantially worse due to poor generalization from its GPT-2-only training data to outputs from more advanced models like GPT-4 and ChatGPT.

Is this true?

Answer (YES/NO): YES